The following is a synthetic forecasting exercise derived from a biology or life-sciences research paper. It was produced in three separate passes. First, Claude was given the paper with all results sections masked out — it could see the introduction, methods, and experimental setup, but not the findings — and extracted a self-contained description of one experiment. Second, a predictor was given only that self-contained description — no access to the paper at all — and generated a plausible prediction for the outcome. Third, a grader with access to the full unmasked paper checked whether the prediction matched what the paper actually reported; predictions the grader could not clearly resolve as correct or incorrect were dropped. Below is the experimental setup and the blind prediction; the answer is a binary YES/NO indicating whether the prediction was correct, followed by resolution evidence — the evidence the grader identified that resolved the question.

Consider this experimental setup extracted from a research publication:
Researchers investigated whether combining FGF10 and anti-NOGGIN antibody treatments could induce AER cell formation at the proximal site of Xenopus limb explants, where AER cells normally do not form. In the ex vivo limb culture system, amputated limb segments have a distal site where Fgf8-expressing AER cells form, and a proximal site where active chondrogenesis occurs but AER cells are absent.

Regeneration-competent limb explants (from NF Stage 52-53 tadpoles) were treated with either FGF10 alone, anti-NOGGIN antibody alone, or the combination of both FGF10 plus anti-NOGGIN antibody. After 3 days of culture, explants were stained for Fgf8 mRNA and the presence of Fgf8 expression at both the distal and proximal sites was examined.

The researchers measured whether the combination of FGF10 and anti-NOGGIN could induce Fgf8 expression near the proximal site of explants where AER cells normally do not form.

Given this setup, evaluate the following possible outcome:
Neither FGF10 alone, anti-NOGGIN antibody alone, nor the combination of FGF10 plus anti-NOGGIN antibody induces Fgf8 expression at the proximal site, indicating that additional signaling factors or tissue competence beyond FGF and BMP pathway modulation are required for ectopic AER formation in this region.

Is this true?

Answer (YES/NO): NO